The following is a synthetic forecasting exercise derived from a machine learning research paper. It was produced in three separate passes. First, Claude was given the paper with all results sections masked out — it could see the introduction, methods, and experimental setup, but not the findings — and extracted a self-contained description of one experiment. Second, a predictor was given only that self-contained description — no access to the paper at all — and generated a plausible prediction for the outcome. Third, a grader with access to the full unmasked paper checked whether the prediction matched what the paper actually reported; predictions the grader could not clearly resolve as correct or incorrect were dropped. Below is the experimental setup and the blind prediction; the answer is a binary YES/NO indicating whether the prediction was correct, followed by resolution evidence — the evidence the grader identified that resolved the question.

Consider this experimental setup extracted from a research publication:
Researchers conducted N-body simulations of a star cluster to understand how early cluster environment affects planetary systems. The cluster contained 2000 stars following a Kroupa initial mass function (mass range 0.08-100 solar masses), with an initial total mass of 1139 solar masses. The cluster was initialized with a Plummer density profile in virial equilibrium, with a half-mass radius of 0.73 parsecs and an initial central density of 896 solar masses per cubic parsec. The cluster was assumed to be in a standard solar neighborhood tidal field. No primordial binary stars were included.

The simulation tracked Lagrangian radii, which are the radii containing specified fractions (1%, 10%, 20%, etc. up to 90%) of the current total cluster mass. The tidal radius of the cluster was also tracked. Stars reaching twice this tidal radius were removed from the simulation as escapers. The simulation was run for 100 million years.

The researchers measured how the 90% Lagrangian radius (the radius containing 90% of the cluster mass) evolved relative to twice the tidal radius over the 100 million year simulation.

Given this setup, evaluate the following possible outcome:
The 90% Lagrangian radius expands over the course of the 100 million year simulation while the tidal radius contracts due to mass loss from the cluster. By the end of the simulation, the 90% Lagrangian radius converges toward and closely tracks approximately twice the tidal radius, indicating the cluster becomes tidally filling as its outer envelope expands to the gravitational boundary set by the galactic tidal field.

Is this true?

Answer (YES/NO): YES